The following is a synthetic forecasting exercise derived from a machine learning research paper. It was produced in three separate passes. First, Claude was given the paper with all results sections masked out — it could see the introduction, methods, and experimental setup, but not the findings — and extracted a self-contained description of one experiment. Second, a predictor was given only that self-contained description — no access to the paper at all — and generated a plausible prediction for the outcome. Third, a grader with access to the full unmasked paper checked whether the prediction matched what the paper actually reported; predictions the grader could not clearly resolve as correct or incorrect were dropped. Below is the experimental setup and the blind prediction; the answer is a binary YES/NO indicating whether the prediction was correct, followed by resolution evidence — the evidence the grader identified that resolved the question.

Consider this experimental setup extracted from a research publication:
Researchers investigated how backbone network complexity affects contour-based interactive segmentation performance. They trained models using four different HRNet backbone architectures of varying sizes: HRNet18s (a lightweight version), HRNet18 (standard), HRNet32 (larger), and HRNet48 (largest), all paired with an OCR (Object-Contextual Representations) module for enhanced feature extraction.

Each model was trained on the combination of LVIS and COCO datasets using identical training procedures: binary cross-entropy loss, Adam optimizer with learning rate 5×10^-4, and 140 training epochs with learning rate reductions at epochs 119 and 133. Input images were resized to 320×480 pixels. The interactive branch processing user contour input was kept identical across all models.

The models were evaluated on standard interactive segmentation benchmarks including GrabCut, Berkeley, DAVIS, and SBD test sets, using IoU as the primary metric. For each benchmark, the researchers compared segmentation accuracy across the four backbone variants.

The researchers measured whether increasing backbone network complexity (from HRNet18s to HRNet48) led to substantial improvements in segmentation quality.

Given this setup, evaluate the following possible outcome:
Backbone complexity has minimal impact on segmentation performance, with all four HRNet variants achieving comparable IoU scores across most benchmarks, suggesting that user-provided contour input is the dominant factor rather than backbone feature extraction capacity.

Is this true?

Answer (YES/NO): NO